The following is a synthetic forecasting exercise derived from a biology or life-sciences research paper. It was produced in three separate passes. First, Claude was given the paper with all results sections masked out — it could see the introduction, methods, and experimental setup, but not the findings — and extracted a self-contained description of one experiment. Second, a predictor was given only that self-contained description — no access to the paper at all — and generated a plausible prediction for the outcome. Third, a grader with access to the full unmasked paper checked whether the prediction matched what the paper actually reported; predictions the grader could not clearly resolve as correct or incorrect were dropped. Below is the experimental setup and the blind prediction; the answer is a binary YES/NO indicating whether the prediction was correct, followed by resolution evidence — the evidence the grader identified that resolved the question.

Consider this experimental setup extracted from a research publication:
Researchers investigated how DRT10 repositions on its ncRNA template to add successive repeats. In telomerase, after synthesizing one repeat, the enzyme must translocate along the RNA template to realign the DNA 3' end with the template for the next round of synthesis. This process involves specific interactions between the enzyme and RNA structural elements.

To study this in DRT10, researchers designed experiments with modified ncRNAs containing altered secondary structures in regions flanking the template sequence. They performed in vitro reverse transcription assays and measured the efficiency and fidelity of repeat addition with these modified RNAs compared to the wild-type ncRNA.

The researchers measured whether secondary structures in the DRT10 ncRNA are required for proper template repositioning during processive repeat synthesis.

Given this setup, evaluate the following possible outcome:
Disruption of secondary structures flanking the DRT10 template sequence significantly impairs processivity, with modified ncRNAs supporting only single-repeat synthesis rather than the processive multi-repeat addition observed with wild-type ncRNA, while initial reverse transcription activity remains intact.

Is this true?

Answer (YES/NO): NO